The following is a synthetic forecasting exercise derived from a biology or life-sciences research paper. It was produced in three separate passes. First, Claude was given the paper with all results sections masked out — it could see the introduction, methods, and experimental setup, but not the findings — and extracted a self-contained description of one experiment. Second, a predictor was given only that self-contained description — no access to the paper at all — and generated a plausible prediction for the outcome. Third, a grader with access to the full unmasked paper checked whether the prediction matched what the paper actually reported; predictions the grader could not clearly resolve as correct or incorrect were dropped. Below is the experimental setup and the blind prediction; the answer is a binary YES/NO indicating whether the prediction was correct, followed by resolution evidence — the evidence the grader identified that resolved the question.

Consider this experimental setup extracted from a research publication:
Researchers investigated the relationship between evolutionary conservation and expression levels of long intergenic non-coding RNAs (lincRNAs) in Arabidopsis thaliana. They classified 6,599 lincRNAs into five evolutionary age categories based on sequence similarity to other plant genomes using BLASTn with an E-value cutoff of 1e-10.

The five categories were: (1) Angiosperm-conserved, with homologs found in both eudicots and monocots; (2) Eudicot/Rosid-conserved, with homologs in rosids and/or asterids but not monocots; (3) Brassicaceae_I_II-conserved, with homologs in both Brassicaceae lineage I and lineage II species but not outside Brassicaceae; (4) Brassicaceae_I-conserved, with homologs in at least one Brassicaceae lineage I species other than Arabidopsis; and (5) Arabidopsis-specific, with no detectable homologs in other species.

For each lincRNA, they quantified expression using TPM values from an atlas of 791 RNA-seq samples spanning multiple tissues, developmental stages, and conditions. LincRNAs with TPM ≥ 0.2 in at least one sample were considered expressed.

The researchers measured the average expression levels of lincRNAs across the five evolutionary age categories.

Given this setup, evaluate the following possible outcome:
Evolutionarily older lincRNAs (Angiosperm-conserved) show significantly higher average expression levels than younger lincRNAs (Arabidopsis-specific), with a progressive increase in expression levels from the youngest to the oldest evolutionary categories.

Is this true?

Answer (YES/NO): YES